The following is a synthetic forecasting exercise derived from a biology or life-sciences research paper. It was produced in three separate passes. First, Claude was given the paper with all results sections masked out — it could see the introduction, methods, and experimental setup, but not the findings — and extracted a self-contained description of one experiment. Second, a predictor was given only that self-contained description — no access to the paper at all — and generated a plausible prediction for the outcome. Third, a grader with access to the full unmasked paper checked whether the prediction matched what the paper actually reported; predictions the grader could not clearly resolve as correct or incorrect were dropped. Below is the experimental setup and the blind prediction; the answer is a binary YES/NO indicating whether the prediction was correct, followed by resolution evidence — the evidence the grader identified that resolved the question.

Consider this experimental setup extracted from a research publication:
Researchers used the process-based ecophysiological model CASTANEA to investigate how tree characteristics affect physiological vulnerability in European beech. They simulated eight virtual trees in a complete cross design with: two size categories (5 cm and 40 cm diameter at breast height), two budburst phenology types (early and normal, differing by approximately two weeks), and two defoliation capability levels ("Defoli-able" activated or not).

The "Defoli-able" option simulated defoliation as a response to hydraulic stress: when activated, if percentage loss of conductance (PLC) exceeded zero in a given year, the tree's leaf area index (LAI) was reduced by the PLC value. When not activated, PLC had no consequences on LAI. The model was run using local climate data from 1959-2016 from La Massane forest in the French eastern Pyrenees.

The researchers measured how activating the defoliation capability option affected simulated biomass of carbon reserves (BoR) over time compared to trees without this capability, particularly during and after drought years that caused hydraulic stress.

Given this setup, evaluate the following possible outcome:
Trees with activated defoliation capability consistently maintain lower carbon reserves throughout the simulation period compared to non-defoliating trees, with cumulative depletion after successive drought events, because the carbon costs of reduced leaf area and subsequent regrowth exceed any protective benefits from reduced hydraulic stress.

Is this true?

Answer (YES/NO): NO